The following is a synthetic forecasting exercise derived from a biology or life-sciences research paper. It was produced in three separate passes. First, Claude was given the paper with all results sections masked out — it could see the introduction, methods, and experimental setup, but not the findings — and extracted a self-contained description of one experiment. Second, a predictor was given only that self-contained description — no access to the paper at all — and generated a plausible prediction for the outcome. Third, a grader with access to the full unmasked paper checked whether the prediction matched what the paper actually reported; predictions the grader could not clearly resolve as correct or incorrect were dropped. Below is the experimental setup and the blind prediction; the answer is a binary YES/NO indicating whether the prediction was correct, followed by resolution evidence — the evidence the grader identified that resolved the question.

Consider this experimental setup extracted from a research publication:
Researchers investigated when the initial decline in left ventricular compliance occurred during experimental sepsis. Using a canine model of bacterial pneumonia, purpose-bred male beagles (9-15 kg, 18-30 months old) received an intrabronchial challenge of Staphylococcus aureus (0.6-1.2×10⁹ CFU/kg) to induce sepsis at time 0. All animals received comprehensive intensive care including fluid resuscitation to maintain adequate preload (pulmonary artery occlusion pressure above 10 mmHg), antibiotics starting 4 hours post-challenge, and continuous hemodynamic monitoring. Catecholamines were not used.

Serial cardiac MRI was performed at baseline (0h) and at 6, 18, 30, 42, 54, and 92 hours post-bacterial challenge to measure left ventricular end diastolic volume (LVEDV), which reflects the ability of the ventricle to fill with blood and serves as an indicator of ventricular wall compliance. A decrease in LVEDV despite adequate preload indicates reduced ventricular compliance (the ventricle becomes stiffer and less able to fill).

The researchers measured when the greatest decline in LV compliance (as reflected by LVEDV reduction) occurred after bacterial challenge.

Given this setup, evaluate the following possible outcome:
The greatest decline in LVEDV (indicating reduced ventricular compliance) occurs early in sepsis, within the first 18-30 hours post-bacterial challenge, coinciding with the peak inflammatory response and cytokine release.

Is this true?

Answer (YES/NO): NO